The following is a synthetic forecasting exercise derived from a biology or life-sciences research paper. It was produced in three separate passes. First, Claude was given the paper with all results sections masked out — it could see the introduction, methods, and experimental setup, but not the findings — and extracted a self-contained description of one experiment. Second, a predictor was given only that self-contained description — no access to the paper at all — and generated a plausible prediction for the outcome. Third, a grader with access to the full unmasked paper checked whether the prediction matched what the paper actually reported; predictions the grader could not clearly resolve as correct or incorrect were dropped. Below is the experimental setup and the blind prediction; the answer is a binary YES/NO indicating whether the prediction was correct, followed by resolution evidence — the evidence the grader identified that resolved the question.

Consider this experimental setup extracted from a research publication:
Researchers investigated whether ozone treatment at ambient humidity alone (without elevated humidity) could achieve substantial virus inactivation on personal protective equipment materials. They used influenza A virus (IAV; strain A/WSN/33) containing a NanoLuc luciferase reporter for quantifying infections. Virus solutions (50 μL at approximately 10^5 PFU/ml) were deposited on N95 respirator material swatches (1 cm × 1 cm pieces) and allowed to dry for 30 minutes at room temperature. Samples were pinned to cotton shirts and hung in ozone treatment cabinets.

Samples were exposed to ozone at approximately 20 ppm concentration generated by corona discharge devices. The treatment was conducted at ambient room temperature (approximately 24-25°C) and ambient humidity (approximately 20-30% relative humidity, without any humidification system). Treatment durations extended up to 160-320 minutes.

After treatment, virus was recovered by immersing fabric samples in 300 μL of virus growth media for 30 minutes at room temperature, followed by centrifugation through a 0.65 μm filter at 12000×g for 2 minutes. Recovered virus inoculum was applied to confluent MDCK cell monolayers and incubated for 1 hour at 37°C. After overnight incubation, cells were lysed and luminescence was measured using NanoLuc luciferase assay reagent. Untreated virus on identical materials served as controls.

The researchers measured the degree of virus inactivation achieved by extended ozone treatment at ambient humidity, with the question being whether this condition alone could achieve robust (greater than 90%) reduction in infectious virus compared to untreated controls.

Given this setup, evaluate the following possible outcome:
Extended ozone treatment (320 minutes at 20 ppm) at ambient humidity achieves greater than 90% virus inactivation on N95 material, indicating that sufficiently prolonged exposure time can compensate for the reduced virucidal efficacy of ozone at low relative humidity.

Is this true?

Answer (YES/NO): NO